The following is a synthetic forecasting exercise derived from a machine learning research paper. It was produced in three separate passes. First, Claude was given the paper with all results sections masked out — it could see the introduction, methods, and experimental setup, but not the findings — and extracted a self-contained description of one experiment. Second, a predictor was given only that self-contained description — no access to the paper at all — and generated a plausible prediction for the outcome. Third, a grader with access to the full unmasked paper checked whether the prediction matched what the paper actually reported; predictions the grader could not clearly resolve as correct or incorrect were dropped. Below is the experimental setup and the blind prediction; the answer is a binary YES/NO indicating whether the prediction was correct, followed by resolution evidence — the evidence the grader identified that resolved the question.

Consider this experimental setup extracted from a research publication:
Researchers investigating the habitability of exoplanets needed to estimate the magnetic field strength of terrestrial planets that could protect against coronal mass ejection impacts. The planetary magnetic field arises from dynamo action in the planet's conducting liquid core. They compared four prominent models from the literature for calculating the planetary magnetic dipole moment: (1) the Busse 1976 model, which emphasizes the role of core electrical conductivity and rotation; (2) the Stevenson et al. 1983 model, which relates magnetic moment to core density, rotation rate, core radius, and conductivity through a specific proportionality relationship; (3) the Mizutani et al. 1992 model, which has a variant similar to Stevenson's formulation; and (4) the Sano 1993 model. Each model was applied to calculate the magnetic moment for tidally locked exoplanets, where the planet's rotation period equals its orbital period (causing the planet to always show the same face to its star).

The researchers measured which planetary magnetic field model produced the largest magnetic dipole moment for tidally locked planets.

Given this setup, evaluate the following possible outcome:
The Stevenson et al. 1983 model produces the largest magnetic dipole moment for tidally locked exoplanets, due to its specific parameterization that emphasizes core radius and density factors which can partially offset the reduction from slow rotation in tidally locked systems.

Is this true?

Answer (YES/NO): YES